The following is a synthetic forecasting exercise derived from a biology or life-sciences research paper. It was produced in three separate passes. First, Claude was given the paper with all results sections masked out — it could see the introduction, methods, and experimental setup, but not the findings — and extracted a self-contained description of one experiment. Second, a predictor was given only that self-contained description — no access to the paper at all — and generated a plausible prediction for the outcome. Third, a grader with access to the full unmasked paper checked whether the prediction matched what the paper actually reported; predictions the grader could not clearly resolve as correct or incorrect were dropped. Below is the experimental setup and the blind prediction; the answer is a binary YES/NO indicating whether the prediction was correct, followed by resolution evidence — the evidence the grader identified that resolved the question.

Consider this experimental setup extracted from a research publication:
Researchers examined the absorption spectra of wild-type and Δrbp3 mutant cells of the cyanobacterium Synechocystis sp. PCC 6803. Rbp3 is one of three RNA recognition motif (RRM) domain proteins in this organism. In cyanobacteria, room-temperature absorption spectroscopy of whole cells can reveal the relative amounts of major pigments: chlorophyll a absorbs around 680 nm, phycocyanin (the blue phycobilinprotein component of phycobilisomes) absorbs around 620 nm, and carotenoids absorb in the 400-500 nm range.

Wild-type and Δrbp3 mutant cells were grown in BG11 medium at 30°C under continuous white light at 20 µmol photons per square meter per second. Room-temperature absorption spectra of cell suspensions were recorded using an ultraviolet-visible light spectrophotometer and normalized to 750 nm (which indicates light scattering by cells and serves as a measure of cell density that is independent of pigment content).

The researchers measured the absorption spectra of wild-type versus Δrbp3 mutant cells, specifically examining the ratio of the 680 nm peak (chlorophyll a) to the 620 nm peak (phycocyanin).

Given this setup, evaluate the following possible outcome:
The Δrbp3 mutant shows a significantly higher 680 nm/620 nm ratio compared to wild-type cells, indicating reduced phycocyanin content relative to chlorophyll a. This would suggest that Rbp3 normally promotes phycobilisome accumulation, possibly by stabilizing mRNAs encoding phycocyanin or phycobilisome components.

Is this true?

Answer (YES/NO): NO